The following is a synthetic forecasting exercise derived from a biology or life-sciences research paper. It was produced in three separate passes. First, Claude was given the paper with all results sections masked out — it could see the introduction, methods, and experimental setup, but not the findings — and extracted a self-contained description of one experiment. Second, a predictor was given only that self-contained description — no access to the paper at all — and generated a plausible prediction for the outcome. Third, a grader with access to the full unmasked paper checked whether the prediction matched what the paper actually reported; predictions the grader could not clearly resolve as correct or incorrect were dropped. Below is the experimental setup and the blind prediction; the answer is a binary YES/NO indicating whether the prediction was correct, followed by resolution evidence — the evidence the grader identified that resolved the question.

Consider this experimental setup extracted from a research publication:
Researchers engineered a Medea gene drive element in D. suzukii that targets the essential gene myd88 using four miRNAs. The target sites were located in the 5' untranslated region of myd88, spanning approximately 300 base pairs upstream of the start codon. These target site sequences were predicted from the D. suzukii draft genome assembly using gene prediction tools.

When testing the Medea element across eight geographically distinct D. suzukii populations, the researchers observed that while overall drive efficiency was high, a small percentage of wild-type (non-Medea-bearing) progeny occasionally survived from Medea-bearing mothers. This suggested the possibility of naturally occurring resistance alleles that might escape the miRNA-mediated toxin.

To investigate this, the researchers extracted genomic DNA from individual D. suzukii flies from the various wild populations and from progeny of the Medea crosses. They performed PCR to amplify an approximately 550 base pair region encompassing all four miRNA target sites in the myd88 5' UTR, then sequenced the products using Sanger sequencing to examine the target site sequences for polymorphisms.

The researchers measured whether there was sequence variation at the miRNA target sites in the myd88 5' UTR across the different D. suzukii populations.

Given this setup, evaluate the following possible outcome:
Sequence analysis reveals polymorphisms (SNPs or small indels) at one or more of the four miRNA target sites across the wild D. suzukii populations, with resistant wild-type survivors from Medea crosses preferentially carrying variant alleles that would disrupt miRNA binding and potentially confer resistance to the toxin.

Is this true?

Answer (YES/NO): YES